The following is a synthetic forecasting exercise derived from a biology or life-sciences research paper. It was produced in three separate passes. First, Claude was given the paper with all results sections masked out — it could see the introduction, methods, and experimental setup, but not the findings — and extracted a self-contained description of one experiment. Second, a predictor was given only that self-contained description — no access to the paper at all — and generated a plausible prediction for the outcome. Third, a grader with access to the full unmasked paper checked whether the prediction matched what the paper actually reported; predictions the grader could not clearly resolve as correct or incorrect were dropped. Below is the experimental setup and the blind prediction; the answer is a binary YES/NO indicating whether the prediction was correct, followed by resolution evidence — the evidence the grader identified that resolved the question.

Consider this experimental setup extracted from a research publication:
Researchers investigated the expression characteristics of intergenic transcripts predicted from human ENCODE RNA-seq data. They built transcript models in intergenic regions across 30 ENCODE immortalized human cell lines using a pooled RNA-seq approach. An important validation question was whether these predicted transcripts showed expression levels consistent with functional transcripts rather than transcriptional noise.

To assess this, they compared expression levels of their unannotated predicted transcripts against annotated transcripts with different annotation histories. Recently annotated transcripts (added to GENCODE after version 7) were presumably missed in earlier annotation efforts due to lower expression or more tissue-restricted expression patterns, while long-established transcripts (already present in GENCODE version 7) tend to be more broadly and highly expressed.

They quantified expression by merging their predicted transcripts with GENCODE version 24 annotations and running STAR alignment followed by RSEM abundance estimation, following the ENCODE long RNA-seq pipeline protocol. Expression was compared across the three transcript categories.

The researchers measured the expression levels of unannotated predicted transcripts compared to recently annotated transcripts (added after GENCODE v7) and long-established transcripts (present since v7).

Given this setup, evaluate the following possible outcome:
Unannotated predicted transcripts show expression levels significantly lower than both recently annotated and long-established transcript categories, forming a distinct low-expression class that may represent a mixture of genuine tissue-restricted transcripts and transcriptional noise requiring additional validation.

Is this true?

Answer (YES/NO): NO